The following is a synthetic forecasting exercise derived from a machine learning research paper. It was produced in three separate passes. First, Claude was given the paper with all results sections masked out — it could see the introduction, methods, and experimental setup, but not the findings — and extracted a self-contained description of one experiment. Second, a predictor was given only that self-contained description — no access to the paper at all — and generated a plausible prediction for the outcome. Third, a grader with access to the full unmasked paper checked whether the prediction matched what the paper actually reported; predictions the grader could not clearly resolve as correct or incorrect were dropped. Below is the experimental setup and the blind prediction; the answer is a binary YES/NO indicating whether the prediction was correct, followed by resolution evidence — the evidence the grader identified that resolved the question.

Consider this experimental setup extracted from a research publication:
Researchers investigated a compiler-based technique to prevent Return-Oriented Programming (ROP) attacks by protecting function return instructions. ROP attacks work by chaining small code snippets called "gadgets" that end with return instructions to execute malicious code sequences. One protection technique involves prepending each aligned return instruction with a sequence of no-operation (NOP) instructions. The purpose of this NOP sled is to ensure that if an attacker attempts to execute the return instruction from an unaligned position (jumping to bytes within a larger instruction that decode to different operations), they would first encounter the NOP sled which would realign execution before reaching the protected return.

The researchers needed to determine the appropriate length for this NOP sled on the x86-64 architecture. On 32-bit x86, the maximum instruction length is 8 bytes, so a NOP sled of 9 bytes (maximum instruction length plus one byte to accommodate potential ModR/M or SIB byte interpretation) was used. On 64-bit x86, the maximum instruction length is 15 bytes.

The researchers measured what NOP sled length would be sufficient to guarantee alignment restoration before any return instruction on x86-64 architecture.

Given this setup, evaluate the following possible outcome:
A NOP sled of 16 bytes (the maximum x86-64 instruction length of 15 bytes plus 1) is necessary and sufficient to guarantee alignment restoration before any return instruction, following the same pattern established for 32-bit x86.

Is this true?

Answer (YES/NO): YES